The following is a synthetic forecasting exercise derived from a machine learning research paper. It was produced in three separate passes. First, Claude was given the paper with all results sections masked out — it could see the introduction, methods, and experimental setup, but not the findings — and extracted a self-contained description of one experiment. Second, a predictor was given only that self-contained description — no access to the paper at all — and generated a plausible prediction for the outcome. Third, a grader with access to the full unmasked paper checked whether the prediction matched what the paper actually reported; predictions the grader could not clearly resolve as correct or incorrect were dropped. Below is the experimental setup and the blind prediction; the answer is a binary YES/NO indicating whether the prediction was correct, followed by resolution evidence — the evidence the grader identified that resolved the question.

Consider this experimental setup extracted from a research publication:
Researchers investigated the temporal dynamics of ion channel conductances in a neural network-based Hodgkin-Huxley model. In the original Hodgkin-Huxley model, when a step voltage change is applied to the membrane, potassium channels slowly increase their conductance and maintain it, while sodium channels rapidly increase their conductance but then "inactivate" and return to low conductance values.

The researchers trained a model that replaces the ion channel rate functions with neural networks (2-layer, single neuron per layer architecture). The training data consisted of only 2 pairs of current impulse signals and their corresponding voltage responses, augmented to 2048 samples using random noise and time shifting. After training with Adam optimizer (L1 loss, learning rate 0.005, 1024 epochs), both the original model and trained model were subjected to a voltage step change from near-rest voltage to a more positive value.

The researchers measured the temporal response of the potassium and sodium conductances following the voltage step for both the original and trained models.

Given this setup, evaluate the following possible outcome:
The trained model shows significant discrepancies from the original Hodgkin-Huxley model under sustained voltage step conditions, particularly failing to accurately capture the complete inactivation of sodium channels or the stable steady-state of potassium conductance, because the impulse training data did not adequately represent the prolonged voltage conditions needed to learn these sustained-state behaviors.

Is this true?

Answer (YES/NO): NO